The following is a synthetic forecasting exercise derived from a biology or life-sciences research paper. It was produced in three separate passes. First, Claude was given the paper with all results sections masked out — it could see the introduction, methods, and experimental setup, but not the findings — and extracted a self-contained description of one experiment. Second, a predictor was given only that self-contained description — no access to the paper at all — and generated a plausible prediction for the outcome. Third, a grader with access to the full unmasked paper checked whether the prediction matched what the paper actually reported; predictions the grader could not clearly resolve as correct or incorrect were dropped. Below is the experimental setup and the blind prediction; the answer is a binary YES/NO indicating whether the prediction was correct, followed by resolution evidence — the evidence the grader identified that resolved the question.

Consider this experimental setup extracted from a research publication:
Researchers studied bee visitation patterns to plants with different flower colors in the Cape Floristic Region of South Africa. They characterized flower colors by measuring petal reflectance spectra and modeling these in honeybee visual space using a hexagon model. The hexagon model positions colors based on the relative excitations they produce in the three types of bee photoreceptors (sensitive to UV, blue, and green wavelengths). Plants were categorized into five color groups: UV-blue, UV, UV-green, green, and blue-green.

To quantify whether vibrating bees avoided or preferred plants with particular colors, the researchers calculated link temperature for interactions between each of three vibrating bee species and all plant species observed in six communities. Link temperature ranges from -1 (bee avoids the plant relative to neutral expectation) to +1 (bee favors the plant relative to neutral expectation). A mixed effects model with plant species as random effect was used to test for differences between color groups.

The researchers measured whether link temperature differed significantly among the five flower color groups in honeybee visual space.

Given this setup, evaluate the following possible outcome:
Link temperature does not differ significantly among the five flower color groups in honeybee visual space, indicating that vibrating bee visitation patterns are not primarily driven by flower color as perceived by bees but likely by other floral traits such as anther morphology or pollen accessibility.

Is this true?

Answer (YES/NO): NO